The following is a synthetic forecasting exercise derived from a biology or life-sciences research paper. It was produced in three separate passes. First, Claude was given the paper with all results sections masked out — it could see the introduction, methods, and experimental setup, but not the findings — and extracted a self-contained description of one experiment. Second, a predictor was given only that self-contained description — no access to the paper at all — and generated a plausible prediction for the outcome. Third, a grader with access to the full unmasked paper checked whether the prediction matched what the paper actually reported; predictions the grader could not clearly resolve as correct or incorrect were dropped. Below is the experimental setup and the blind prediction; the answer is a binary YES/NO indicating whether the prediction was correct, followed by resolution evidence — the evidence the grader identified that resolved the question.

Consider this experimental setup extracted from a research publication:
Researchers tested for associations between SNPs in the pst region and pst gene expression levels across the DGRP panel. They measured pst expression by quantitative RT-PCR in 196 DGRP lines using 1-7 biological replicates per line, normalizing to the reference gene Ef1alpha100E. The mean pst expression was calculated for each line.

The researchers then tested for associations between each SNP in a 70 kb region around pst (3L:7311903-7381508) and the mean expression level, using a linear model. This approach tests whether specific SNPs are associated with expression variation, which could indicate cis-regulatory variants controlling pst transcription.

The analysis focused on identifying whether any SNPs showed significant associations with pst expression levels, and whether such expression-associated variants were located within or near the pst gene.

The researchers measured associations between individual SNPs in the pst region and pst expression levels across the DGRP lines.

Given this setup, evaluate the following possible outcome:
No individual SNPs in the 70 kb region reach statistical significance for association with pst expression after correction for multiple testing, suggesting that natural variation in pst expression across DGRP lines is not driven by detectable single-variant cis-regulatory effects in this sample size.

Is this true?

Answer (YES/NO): NO